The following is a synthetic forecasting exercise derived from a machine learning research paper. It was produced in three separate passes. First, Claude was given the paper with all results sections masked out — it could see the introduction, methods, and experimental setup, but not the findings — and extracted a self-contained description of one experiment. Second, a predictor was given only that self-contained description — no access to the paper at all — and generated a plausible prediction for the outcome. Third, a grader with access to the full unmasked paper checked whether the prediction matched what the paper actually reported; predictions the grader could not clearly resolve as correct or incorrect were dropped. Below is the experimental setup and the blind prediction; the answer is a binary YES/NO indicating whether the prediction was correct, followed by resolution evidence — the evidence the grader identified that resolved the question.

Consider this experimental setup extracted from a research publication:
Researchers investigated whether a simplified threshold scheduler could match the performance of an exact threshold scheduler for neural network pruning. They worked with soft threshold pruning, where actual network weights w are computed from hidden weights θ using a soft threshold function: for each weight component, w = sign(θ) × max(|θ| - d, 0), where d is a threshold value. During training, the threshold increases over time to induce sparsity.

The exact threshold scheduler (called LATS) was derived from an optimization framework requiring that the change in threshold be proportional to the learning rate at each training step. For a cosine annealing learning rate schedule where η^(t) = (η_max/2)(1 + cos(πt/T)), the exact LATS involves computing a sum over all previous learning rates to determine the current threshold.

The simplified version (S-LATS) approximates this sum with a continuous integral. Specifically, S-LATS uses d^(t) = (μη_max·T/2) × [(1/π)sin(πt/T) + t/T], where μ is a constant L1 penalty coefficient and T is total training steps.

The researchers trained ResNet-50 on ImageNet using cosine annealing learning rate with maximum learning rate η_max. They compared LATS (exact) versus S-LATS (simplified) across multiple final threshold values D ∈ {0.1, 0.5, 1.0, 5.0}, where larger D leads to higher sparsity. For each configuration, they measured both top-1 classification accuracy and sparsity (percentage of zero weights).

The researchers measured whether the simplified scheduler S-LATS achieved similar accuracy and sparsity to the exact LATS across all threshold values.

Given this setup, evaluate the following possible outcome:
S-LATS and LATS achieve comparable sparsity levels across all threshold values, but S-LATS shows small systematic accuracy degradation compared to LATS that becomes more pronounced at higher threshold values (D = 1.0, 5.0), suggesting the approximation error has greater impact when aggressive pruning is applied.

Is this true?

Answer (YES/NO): NO